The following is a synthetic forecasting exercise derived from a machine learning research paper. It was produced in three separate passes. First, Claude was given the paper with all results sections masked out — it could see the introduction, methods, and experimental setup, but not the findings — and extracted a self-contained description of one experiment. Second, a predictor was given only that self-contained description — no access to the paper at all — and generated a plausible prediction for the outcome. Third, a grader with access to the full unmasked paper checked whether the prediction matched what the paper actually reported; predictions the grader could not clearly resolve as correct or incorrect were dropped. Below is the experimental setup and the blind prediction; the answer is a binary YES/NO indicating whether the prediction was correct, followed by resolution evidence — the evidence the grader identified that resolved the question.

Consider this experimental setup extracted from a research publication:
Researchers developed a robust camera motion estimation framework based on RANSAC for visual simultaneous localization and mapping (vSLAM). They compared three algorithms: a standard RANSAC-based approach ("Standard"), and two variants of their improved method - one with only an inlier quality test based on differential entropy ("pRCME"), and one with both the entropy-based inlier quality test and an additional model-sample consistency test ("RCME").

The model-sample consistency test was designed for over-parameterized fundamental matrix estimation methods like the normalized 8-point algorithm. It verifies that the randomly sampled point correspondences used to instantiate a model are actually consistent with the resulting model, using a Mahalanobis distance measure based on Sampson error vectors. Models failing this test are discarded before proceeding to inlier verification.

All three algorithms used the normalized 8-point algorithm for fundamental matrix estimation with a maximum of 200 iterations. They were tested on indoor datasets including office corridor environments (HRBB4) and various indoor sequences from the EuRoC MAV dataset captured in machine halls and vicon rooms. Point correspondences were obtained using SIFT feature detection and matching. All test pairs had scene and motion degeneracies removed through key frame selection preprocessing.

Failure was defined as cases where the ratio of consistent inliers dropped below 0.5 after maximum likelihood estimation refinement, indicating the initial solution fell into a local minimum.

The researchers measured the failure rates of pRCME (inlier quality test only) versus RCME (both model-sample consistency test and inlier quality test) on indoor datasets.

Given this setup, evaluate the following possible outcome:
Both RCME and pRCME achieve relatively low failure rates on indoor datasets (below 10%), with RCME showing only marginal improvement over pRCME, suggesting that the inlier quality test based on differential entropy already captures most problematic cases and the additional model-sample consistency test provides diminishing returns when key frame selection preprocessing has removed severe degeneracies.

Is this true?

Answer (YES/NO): NO